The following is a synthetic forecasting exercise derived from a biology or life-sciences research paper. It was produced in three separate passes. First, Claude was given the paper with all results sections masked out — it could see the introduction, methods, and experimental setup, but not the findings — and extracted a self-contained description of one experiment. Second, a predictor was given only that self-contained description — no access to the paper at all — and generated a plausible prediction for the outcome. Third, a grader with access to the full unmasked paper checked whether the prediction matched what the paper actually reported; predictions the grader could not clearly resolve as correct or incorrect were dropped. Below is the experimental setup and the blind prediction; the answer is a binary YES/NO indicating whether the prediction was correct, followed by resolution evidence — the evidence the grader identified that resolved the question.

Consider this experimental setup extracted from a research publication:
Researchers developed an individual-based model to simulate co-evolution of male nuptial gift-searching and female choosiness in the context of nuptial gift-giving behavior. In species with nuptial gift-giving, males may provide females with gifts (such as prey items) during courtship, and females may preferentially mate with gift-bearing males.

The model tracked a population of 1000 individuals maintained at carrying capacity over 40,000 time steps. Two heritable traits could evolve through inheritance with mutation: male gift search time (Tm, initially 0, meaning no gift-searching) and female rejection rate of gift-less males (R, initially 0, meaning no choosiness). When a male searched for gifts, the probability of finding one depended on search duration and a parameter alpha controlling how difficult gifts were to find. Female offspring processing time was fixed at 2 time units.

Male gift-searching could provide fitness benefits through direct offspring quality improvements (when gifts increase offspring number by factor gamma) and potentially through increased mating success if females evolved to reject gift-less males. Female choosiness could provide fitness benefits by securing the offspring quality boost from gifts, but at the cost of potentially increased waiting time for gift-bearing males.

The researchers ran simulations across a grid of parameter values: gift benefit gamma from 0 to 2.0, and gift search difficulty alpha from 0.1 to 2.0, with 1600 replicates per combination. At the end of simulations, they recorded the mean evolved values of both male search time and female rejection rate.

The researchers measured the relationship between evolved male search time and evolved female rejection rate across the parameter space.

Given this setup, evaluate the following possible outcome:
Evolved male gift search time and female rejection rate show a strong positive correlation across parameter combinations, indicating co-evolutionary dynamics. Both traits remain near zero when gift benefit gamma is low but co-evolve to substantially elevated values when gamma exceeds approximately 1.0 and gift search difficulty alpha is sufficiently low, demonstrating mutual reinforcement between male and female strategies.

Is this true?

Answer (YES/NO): NO